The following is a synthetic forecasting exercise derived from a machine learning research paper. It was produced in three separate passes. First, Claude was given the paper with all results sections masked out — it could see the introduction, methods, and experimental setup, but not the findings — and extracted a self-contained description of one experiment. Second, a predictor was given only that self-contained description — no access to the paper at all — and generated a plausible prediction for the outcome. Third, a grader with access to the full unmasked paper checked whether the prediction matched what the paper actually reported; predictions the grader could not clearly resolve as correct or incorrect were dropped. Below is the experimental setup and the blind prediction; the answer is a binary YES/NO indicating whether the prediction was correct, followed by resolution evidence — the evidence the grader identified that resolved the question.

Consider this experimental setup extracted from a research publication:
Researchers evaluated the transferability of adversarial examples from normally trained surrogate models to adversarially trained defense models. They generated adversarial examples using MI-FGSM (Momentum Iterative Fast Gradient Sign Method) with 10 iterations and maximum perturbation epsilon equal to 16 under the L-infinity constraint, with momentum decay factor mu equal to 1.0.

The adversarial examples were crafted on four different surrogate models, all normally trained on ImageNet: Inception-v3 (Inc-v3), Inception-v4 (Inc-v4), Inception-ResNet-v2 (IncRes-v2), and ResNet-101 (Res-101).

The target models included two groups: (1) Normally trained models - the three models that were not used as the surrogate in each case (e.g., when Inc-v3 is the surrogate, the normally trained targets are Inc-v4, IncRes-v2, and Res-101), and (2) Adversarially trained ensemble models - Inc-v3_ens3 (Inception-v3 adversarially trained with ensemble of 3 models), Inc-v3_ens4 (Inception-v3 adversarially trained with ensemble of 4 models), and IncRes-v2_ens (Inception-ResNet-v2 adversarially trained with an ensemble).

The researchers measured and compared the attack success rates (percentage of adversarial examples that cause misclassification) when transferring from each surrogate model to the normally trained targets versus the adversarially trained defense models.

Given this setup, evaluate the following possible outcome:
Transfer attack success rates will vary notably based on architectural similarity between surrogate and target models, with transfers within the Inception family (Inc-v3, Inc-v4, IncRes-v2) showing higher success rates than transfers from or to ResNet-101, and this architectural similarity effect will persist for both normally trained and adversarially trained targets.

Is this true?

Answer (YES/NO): NO